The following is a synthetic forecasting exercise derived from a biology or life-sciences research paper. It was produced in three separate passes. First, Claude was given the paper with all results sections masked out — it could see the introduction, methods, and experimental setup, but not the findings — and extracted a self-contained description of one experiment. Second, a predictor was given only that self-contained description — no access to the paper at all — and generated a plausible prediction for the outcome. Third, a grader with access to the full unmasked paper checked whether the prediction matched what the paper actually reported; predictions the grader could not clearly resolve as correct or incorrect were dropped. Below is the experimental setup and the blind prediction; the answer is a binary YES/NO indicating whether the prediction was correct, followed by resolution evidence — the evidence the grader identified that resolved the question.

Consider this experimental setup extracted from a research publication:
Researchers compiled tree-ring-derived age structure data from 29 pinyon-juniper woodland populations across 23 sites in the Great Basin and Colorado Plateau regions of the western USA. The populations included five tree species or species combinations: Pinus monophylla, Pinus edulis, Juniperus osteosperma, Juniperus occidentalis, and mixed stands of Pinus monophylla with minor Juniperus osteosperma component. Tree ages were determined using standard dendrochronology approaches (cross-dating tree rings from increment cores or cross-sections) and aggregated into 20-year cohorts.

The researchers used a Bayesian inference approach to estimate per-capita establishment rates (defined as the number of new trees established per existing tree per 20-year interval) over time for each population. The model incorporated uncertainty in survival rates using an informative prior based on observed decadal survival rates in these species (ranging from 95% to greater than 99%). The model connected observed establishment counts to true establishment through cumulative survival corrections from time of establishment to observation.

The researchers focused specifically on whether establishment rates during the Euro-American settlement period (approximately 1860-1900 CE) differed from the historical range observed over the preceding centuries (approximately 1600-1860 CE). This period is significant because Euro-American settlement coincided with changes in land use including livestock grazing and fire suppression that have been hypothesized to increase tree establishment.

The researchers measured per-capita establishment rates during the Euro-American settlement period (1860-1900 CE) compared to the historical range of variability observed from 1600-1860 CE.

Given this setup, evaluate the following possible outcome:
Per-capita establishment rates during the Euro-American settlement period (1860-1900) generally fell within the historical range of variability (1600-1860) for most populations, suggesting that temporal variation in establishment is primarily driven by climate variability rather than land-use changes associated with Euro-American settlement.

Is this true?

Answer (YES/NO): NO